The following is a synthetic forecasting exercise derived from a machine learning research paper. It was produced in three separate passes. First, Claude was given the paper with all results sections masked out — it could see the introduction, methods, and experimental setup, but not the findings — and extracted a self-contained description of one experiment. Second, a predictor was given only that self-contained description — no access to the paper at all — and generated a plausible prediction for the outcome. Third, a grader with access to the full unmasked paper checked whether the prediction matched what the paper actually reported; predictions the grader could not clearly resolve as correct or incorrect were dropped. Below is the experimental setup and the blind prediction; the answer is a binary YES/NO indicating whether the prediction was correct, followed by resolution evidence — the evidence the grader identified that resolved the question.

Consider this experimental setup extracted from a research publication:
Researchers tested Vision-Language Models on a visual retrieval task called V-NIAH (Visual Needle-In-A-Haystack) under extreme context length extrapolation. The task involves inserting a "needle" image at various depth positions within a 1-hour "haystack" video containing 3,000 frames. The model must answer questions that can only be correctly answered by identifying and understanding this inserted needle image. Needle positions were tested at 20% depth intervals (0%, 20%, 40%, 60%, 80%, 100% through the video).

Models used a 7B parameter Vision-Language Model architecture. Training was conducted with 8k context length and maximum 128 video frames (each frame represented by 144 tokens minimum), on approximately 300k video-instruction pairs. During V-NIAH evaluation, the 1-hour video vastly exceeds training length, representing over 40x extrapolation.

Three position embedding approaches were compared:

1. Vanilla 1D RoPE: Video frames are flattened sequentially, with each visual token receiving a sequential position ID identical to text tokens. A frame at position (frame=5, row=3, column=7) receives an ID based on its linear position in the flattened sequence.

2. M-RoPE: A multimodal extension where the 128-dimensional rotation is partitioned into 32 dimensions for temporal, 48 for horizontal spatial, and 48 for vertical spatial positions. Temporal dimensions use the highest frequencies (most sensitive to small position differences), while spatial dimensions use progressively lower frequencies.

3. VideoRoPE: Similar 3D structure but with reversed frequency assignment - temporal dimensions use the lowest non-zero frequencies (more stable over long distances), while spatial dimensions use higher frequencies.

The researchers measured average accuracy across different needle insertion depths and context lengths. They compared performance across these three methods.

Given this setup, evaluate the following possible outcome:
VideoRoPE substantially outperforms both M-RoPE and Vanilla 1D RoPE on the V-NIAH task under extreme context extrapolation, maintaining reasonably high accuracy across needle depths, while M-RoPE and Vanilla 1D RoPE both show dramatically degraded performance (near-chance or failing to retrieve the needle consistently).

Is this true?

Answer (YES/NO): NO